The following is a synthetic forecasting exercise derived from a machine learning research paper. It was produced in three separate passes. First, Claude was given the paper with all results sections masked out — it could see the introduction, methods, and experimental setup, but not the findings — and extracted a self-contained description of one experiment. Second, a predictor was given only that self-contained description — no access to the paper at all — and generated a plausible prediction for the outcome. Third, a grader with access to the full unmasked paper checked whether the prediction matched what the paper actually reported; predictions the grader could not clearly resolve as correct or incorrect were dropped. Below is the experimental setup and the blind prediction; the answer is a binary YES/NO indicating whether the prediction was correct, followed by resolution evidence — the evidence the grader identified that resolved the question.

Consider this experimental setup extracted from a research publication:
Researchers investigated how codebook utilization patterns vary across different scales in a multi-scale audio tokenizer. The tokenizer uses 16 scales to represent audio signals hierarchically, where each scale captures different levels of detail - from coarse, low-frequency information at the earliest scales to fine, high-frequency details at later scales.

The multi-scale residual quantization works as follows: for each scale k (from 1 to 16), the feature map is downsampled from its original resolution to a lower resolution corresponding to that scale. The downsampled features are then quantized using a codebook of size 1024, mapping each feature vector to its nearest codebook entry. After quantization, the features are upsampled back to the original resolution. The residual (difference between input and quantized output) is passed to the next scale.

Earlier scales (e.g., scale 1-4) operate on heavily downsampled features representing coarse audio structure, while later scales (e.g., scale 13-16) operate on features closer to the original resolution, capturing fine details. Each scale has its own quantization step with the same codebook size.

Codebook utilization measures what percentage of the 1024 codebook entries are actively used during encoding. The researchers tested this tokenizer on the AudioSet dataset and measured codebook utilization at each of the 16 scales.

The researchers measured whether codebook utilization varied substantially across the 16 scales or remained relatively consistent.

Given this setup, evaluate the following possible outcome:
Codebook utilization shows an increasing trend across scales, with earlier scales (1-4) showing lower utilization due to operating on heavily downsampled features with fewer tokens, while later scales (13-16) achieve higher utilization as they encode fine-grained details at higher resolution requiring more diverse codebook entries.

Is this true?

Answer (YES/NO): NO